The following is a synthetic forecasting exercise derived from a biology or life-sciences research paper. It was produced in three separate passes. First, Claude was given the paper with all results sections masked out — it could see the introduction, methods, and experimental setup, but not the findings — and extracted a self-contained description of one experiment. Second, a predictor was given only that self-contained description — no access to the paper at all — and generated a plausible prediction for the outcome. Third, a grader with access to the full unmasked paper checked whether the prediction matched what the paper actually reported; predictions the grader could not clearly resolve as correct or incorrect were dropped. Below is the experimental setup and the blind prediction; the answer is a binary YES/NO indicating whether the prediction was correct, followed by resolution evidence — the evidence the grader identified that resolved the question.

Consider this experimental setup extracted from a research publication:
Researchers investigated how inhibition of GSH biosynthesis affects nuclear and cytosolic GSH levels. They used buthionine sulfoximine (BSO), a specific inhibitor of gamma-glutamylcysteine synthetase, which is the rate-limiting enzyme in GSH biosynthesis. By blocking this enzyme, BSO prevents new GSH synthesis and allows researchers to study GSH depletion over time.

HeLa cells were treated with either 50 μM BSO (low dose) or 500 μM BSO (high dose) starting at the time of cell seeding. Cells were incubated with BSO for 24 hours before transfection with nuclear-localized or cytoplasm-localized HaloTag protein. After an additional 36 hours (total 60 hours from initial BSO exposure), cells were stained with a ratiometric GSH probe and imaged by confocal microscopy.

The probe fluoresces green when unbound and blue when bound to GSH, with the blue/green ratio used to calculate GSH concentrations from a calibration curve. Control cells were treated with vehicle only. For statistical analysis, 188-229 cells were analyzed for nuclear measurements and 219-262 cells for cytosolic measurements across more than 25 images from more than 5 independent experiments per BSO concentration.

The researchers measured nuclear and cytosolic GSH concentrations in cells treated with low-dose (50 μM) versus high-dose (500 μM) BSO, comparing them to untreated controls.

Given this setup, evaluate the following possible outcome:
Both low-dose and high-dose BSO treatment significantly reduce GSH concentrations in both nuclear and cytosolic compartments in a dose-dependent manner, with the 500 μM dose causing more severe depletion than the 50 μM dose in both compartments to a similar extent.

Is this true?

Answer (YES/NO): YES